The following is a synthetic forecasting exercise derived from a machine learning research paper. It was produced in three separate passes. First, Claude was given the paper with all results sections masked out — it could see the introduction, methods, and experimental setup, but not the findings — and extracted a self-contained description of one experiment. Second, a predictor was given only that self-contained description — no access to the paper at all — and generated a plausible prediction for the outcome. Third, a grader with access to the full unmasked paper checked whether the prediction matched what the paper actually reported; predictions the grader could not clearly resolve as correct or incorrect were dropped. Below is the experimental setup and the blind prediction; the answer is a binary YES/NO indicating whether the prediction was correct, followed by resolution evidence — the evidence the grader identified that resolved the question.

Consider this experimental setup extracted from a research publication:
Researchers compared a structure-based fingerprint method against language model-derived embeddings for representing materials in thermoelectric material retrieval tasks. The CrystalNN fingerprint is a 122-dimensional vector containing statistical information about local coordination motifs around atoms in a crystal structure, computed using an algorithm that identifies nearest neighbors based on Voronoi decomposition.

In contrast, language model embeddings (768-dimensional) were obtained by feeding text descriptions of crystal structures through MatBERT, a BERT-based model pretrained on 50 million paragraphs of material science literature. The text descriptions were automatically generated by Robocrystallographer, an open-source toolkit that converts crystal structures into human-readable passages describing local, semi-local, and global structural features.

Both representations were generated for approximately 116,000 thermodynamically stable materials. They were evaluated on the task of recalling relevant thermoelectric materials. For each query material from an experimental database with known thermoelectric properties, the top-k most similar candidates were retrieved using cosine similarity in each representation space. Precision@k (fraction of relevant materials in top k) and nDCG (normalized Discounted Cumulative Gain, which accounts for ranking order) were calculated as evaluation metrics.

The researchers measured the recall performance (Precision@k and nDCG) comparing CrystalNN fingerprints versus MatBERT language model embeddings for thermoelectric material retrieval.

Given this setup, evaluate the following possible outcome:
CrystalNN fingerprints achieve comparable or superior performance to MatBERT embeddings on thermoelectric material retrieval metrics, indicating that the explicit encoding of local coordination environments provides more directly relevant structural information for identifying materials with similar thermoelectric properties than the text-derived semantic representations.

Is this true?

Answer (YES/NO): NO